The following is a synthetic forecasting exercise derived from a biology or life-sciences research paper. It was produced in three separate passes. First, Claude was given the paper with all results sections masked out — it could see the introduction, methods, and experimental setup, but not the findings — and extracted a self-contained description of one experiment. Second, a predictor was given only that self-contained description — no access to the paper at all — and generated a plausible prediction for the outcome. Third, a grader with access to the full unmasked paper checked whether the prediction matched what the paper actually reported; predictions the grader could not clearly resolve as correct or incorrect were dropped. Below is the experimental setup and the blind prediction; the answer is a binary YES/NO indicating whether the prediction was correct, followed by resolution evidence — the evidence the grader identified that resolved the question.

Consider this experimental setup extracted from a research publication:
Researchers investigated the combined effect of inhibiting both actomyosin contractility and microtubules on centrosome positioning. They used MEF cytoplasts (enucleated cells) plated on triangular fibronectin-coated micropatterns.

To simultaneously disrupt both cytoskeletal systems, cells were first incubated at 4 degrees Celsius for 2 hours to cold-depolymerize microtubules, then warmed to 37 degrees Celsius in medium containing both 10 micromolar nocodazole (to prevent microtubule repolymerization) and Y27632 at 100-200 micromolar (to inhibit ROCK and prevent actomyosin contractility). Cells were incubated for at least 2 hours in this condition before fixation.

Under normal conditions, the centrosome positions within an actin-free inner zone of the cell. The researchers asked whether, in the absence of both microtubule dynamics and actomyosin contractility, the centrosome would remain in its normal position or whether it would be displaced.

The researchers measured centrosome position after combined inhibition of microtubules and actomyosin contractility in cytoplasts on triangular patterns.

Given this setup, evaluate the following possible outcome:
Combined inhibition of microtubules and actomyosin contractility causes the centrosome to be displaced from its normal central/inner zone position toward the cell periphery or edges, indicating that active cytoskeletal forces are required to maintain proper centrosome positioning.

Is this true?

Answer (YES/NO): NO